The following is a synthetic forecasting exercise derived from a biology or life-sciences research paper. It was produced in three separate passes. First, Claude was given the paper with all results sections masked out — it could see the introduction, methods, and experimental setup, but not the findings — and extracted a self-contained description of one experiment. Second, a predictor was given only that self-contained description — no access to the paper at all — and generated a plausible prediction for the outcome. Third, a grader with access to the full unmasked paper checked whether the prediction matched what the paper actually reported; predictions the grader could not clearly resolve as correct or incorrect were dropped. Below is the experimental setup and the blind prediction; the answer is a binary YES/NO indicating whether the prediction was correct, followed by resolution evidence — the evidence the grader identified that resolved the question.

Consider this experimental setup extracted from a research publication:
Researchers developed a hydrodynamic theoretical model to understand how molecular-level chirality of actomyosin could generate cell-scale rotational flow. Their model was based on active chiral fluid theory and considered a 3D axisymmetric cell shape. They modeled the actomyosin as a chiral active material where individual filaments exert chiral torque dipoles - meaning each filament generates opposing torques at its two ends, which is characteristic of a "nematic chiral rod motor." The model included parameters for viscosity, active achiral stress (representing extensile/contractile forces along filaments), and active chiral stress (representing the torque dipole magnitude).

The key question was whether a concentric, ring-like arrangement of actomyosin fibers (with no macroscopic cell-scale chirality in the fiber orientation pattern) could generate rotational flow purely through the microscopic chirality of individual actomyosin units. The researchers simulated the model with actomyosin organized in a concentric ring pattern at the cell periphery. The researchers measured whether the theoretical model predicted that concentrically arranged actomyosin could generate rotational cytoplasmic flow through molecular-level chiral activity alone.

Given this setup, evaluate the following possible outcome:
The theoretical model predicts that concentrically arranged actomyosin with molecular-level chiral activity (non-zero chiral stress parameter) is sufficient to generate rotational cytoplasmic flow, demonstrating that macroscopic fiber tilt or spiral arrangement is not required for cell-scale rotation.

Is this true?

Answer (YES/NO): YES